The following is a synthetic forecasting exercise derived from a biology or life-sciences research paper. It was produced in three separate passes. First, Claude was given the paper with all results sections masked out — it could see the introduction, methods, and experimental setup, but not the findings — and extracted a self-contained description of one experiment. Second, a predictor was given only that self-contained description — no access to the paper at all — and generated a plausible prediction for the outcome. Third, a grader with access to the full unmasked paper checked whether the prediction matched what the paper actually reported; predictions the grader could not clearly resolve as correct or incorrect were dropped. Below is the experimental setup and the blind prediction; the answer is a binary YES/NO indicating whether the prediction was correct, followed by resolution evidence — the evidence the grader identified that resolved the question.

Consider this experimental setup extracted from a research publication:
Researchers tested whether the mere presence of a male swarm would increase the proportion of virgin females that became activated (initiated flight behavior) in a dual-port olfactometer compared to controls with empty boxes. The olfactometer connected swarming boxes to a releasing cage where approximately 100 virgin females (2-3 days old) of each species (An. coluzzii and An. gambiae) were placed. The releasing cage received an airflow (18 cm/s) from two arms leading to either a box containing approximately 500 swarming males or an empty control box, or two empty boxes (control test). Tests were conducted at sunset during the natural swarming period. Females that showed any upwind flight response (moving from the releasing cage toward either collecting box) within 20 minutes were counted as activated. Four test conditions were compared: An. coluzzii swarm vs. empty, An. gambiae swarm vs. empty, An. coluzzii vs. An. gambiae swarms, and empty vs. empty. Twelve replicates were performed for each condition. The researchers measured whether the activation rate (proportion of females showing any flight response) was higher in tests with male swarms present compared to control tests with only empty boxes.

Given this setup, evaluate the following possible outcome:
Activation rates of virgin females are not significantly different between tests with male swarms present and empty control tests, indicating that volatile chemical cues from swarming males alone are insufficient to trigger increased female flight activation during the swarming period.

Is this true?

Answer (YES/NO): NO